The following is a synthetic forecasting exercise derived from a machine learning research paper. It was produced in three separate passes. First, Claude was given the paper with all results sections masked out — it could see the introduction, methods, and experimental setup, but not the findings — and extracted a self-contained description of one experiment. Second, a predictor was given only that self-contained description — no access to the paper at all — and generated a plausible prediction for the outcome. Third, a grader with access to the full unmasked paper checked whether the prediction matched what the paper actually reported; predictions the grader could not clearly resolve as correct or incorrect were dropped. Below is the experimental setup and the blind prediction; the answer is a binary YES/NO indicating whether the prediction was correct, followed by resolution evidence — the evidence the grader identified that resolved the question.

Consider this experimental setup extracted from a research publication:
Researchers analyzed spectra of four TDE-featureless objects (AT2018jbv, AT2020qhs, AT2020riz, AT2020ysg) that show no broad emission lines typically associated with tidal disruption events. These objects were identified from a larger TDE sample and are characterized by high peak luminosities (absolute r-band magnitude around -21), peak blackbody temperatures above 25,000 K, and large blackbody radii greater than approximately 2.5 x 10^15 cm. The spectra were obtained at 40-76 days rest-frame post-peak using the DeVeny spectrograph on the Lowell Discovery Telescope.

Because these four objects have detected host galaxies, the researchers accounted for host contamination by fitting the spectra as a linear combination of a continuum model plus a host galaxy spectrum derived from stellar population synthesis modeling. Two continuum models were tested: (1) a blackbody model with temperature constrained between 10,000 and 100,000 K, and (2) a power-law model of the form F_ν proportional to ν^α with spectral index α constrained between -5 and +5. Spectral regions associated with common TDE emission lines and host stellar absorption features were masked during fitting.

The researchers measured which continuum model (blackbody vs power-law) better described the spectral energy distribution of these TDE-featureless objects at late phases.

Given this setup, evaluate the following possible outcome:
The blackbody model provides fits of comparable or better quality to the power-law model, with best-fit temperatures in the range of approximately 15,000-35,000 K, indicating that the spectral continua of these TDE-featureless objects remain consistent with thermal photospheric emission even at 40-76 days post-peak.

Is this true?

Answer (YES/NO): NO